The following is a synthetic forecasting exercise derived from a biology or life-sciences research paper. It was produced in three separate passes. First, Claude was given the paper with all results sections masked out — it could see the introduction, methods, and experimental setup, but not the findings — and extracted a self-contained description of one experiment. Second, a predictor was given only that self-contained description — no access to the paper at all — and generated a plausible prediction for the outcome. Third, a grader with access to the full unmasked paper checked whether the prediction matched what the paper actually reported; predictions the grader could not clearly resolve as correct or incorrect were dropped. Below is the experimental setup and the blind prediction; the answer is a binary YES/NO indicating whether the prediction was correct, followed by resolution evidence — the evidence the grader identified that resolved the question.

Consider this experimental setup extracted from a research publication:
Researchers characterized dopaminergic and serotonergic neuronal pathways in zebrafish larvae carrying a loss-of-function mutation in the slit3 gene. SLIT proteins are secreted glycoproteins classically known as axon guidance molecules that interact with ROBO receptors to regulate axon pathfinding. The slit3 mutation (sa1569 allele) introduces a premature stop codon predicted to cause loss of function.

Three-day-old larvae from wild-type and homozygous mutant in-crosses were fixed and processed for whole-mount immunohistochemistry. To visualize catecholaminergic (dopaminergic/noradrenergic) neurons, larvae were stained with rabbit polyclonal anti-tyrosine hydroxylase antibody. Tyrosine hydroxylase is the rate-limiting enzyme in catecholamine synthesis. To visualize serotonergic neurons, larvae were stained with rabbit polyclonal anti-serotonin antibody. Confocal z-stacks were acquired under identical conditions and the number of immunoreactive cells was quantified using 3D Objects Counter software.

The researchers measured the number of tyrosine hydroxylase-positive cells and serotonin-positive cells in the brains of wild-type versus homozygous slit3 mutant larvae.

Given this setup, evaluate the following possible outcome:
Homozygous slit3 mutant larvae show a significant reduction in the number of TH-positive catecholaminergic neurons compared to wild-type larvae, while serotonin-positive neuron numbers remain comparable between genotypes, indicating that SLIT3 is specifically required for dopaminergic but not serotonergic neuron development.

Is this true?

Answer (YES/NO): NO